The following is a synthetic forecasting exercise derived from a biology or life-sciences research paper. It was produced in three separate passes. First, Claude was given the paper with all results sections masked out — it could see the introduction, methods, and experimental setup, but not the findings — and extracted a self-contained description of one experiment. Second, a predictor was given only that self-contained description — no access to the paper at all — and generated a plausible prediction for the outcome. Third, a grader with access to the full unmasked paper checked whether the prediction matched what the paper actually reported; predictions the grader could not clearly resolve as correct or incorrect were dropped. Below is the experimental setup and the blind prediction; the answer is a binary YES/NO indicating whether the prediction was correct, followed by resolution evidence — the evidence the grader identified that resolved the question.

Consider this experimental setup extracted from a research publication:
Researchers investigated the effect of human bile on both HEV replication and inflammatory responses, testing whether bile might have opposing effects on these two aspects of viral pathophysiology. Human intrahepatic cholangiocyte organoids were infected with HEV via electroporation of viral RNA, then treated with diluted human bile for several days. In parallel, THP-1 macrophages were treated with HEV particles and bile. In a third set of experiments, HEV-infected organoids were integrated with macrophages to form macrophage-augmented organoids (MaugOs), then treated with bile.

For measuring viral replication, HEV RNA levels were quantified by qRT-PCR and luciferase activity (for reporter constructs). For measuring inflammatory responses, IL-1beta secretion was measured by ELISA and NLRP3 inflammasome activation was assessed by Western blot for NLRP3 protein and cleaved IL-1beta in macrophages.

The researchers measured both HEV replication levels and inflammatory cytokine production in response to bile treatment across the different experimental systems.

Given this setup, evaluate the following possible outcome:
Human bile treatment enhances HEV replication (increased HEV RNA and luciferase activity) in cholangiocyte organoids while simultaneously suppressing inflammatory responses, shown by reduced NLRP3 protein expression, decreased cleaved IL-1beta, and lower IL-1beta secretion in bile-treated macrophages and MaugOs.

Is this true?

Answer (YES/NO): NO